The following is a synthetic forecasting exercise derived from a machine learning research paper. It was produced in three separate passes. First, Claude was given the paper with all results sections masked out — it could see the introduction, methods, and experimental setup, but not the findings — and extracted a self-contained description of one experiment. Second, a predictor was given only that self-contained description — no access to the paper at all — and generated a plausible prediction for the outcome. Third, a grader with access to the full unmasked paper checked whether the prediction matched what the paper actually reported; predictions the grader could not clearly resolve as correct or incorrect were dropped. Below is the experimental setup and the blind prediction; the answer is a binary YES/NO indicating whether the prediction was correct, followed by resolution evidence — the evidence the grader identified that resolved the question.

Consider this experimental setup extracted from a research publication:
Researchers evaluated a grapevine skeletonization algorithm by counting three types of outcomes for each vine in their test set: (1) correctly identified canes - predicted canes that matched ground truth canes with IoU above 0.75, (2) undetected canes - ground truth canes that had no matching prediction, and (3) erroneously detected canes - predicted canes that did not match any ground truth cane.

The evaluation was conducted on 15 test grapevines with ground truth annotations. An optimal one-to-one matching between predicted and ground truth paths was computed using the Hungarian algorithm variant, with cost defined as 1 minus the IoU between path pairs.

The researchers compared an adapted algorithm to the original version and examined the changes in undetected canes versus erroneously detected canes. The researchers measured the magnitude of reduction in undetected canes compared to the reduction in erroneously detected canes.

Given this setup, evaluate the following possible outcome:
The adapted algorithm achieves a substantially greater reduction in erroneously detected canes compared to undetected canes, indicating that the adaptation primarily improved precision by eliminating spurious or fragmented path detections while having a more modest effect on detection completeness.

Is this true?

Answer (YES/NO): NO